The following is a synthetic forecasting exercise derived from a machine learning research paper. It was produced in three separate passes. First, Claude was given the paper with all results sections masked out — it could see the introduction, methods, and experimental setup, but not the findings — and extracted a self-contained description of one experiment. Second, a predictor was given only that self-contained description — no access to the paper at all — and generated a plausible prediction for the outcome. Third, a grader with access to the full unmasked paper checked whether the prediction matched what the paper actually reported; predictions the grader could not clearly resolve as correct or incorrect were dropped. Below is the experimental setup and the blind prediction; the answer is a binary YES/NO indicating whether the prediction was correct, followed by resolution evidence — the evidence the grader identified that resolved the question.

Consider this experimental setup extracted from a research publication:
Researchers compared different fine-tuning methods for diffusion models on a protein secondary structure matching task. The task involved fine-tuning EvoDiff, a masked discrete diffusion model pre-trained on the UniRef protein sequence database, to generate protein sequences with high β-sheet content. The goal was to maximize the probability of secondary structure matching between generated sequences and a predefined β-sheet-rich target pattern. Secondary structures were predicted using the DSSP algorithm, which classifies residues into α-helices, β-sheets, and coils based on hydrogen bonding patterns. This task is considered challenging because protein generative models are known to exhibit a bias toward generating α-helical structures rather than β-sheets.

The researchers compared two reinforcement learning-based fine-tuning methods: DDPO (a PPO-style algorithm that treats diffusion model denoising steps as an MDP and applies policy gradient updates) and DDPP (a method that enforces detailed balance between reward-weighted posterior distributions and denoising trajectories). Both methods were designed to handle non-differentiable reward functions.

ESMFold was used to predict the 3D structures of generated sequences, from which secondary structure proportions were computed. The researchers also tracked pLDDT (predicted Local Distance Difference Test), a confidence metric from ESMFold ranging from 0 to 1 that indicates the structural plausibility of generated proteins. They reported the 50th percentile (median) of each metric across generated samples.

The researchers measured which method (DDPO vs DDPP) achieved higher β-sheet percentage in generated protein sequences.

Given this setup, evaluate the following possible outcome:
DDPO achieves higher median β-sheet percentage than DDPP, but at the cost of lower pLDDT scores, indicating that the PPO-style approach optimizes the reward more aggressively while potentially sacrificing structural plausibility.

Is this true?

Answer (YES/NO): NO